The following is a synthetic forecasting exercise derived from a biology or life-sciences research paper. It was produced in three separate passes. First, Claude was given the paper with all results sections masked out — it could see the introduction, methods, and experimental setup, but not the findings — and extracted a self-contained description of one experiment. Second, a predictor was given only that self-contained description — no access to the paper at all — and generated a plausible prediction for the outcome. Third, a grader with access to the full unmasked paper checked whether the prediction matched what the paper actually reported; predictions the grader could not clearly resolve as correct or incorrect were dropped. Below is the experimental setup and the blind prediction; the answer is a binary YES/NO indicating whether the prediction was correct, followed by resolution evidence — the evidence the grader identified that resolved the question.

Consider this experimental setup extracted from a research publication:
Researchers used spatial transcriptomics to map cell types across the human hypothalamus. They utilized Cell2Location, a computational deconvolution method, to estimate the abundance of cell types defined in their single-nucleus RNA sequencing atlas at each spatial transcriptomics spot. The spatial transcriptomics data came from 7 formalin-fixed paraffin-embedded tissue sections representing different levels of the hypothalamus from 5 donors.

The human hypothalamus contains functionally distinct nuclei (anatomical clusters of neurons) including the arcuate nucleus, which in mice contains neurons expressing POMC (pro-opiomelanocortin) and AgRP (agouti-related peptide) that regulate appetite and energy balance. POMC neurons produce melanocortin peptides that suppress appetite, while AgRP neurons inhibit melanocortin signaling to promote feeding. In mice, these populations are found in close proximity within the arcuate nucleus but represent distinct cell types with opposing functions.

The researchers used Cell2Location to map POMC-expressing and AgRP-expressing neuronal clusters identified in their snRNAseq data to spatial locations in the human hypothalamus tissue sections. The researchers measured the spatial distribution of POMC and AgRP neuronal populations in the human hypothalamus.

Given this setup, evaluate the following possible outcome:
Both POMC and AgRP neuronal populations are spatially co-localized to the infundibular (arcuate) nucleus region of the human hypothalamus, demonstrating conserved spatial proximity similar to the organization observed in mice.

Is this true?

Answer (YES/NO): YES